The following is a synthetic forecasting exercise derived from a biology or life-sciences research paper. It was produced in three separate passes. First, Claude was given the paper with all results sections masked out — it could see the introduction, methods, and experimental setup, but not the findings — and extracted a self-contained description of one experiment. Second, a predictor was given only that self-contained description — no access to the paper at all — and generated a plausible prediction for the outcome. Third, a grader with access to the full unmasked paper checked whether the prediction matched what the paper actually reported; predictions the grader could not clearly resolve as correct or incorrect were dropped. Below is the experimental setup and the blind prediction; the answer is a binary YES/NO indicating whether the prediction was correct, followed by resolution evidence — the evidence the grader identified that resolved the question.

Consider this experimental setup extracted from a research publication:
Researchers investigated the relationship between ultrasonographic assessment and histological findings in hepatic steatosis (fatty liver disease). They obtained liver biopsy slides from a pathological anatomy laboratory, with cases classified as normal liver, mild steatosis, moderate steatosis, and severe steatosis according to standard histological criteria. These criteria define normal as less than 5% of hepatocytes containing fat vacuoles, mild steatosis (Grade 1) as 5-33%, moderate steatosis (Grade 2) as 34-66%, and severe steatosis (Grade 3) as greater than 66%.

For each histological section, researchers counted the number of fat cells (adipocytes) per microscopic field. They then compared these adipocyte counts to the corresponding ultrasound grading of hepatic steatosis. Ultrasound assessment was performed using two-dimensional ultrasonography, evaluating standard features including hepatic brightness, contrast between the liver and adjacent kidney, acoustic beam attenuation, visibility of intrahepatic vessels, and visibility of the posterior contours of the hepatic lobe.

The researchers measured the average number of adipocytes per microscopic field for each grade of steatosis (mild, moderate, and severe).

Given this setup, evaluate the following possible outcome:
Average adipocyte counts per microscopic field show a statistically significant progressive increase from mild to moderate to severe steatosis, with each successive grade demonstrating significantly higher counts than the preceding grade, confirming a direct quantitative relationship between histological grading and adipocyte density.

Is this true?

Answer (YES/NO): NO